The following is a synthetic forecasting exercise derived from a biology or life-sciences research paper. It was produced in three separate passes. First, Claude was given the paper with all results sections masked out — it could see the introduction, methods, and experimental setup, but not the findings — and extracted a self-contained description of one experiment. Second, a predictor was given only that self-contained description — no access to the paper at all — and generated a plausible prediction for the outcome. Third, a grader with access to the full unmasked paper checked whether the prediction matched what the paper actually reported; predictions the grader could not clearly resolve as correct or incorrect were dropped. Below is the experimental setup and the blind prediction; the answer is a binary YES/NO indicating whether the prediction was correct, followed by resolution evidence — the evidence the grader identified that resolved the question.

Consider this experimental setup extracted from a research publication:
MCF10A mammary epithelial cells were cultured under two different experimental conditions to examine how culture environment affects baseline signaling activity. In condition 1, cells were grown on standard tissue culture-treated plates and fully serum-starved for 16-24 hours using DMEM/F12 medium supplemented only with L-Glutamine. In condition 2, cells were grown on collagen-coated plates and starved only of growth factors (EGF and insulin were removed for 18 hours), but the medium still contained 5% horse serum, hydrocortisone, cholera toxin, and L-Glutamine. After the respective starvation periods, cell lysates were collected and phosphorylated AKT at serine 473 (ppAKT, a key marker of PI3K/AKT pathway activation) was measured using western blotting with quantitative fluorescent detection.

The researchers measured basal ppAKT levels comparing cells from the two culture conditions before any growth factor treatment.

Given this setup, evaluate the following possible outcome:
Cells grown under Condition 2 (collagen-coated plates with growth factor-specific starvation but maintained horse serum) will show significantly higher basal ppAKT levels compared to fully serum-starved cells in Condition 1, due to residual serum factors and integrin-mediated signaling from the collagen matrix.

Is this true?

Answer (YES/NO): YES